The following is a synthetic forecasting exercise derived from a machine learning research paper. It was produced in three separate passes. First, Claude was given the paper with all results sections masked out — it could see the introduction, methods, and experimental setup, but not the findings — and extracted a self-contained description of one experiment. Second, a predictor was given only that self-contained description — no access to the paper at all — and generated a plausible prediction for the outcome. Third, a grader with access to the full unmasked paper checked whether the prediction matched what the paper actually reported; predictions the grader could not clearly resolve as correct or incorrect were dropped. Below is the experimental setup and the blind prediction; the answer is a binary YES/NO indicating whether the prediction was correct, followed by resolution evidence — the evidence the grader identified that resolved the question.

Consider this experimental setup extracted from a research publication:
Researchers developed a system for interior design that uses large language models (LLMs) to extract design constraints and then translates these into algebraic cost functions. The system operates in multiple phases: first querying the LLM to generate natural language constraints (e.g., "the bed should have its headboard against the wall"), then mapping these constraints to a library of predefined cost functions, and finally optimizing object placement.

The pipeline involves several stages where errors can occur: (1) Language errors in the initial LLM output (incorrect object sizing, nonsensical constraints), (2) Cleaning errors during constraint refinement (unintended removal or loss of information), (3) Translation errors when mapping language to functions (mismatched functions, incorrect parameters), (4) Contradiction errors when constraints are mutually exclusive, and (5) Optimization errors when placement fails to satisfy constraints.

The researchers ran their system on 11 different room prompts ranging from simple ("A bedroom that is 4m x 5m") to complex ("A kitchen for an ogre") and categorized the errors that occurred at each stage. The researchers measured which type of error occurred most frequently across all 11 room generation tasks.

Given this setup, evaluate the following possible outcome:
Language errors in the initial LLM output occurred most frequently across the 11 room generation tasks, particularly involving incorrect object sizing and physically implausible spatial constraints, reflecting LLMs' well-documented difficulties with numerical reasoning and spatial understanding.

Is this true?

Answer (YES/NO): NO